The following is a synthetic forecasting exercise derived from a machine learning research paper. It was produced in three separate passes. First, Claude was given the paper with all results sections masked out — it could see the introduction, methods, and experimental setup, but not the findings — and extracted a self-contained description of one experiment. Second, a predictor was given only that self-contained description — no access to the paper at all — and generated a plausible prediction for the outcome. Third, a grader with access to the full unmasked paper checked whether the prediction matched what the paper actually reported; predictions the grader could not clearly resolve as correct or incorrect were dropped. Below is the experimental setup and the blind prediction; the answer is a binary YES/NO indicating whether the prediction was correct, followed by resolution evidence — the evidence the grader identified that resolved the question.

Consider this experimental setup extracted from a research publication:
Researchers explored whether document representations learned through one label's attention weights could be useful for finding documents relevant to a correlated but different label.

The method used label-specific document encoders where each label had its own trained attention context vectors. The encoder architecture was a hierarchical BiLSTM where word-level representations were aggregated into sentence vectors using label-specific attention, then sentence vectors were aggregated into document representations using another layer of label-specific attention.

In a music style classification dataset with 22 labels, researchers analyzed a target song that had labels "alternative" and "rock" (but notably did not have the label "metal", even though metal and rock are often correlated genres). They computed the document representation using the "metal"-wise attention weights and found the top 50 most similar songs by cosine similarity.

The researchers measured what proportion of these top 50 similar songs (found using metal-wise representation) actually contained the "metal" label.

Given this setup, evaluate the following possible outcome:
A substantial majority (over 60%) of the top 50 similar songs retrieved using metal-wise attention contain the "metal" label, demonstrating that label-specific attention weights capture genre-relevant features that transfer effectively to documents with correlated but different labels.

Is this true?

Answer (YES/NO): NO